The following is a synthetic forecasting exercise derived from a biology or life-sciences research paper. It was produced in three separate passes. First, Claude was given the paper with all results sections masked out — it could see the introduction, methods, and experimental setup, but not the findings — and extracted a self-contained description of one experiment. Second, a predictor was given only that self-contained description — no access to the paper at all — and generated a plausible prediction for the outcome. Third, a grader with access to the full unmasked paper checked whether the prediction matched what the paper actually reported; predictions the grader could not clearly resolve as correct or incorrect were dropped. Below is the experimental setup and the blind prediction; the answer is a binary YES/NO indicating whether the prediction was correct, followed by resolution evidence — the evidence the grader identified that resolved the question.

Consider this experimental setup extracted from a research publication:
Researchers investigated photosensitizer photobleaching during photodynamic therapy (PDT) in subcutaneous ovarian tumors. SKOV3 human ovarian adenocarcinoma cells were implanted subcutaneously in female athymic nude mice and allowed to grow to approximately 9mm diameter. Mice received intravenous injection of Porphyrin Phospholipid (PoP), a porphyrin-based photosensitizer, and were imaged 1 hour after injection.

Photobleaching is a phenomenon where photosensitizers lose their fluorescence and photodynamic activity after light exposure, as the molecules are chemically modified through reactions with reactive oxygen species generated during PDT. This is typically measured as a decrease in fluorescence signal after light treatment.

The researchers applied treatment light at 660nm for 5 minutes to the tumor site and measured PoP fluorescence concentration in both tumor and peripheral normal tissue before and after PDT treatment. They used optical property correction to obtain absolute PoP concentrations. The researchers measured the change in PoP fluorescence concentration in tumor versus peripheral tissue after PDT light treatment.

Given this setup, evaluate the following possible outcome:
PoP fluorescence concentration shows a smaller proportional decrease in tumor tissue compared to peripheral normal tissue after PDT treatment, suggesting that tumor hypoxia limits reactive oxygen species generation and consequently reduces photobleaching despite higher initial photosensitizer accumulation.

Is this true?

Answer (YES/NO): NO